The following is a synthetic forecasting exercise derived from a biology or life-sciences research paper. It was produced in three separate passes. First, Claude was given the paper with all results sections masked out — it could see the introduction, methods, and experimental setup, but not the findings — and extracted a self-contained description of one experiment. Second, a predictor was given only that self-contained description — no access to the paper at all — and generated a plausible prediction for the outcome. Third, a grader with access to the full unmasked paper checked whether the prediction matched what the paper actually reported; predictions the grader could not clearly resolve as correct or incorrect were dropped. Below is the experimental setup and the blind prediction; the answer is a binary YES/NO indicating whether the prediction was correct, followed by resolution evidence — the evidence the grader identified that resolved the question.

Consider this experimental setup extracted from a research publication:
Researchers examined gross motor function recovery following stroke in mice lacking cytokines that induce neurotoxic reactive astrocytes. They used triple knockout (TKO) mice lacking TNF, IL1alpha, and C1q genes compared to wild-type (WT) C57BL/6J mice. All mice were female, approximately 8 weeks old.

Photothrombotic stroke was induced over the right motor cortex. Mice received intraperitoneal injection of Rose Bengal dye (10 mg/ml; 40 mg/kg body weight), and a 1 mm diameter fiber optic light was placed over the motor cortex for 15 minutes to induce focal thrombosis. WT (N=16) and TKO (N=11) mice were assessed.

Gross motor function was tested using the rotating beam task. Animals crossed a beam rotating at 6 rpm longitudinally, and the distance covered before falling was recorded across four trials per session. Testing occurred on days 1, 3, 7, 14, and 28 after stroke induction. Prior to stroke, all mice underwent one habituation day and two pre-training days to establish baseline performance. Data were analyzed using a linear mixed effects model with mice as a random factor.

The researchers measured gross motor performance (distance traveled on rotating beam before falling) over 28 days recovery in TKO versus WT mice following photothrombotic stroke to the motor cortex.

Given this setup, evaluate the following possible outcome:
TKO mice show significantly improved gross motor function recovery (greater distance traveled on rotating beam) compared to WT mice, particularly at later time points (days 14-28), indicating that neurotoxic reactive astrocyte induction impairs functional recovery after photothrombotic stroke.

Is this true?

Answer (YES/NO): NO